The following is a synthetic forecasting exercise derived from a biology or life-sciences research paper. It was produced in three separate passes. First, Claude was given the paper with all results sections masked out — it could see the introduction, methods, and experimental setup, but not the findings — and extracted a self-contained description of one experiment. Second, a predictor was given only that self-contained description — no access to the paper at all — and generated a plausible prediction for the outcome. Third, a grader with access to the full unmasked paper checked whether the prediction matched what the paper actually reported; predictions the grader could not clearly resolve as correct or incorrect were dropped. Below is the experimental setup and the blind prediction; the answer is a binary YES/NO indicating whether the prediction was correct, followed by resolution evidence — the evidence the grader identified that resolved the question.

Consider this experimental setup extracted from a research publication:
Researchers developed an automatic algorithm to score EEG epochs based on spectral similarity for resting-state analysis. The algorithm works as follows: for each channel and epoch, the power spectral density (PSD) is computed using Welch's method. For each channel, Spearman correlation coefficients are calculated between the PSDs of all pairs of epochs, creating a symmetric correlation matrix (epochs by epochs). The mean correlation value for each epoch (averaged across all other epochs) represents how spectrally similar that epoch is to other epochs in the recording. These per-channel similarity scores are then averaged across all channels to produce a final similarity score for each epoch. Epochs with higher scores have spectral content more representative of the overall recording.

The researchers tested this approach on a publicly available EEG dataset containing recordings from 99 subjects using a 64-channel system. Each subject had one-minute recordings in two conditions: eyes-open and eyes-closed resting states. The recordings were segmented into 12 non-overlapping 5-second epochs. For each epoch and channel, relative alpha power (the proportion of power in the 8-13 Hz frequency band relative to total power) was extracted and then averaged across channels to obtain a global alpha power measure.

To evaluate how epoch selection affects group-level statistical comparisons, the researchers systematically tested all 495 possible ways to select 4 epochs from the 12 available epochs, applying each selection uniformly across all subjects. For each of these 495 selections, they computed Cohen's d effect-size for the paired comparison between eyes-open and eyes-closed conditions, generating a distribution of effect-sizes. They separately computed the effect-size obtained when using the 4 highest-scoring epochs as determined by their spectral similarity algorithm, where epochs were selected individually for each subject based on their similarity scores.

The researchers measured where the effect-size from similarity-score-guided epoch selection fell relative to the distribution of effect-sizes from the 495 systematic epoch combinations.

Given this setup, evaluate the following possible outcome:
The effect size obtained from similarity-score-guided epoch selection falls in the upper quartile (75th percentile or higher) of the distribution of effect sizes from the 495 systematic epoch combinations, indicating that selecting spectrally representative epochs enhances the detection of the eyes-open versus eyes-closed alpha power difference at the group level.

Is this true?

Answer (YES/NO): YES